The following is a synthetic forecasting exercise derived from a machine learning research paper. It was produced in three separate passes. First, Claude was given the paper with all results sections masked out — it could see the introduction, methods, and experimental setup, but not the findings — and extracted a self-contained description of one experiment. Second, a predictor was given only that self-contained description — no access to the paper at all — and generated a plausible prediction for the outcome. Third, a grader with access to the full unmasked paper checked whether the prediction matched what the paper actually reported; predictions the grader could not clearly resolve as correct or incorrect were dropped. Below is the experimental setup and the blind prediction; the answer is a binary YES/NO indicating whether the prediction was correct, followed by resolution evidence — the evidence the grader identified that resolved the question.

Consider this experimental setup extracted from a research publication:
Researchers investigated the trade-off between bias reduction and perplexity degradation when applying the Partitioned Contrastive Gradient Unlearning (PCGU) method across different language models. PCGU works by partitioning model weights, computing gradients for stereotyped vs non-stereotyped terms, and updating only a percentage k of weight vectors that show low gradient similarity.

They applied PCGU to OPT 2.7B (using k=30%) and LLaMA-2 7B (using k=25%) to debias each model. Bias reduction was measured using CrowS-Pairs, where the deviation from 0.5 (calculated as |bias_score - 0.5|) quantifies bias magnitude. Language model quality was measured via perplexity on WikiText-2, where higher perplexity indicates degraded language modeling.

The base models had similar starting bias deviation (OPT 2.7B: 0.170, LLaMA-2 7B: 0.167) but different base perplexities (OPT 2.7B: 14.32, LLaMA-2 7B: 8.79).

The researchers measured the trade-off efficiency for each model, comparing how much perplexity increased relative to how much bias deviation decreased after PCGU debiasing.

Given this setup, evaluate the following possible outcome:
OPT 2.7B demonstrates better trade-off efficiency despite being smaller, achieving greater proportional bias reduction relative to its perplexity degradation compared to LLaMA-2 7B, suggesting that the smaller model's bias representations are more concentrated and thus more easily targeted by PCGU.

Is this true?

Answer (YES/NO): YES